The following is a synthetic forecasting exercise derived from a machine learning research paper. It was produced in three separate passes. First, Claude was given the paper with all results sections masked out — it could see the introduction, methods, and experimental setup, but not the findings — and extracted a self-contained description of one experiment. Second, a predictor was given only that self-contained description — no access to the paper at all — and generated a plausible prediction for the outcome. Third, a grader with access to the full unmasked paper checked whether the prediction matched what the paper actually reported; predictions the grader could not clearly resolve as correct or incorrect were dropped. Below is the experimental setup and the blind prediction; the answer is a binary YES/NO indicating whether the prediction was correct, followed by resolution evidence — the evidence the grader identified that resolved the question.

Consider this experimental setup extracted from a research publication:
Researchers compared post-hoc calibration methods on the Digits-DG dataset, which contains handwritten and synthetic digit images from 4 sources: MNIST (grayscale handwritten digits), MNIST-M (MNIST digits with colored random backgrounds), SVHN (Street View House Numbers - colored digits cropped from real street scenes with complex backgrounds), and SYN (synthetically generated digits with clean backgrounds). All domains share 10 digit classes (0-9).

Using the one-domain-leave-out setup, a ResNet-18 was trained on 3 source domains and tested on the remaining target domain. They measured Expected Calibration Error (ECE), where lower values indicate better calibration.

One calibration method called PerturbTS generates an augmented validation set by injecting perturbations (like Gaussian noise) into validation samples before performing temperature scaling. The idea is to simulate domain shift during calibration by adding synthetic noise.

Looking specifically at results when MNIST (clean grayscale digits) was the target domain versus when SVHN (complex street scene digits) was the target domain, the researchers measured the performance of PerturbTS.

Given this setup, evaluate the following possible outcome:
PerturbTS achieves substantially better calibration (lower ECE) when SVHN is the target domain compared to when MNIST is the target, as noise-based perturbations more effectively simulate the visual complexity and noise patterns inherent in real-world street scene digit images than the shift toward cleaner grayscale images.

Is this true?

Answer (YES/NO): YES